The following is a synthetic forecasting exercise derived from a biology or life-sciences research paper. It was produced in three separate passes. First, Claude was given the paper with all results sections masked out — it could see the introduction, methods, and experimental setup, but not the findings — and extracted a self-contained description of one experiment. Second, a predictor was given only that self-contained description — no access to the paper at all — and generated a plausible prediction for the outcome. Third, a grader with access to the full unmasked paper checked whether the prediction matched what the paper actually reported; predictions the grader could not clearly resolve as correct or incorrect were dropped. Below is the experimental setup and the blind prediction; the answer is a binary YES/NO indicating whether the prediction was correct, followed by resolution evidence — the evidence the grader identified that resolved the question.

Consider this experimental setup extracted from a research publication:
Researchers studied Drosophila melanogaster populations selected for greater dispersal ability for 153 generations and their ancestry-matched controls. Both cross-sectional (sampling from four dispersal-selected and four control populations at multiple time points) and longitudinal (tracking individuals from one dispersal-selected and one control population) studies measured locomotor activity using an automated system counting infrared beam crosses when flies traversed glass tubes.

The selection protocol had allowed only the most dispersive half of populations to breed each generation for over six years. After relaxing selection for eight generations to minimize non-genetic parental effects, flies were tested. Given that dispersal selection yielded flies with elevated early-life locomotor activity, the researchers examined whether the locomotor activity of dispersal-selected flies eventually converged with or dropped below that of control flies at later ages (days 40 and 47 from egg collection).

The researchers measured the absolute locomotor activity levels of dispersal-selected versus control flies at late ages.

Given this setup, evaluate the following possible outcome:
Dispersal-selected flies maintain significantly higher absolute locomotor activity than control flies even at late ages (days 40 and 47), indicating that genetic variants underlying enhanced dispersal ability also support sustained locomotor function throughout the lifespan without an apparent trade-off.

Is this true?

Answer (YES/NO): NO